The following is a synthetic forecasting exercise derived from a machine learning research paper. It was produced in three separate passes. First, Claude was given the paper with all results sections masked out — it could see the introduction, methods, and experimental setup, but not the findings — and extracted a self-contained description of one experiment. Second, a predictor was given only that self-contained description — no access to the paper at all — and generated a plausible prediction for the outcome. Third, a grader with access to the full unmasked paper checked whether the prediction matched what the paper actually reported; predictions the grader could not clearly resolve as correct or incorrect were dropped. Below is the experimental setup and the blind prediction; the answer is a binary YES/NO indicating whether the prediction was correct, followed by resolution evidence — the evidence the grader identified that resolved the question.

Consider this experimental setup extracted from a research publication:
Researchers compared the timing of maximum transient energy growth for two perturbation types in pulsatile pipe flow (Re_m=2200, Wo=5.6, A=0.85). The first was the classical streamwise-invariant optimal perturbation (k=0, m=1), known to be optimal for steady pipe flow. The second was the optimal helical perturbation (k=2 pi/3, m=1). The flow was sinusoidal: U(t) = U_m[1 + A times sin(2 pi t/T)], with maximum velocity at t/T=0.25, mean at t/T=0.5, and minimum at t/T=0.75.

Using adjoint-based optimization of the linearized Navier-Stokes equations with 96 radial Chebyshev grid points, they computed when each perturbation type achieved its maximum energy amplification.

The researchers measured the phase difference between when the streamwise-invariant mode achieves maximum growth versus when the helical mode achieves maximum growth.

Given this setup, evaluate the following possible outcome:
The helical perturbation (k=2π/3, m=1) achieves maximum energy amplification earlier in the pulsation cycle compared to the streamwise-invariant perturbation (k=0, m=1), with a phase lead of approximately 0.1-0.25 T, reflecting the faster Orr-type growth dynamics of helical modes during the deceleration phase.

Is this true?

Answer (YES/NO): NO